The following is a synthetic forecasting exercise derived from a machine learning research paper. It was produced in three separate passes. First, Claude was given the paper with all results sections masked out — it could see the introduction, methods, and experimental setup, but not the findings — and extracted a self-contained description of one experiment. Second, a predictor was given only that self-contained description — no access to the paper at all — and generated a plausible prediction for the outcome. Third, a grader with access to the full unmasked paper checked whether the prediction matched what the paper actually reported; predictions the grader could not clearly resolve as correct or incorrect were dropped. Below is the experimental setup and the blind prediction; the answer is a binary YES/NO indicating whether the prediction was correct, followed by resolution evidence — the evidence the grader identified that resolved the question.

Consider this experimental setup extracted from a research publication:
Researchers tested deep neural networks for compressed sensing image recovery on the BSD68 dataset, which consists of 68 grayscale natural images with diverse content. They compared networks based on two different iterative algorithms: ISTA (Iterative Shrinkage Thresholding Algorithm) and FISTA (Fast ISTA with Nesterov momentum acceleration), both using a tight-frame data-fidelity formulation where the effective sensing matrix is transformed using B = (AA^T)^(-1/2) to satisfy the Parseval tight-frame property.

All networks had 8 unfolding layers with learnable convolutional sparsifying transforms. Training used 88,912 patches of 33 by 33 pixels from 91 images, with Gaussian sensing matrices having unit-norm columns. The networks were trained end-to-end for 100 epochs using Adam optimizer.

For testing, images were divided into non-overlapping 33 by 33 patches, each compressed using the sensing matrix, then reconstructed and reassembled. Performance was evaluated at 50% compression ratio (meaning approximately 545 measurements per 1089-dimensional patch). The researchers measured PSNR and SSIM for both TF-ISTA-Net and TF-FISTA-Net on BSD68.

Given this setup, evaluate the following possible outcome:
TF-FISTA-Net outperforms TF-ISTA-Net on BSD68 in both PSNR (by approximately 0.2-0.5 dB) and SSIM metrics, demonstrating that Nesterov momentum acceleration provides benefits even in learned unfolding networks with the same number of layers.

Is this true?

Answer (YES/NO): NO